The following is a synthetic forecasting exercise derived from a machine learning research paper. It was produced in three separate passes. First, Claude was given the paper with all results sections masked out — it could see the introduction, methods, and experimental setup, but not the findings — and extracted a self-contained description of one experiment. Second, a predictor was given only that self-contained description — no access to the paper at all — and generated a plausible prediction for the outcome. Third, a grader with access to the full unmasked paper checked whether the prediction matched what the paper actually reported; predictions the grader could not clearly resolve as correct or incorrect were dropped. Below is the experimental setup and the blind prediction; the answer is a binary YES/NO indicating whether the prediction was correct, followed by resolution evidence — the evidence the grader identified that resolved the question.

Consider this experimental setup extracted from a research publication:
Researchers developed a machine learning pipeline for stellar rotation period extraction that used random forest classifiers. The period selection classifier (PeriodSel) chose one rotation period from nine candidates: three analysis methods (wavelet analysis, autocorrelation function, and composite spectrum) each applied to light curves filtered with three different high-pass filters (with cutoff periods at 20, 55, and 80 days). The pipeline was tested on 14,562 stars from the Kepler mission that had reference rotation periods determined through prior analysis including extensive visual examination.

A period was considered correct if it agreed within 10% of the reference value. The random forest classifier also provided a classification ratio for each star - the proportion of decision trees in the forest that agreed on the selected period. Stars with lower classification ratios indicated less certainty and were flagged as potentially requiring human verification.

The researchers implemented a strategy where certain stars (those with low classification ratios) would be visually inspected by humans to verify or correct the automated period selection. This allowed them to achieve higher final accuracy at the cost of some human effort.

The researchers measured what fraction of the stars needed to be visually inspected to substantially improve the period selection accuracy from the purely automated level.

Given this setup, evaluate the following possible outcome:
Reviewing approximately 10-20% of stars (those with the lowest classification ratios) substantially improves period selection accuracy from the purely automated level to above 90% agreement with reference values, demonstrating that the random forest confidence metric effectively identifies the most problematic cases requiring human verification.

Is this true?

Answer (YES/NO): NO